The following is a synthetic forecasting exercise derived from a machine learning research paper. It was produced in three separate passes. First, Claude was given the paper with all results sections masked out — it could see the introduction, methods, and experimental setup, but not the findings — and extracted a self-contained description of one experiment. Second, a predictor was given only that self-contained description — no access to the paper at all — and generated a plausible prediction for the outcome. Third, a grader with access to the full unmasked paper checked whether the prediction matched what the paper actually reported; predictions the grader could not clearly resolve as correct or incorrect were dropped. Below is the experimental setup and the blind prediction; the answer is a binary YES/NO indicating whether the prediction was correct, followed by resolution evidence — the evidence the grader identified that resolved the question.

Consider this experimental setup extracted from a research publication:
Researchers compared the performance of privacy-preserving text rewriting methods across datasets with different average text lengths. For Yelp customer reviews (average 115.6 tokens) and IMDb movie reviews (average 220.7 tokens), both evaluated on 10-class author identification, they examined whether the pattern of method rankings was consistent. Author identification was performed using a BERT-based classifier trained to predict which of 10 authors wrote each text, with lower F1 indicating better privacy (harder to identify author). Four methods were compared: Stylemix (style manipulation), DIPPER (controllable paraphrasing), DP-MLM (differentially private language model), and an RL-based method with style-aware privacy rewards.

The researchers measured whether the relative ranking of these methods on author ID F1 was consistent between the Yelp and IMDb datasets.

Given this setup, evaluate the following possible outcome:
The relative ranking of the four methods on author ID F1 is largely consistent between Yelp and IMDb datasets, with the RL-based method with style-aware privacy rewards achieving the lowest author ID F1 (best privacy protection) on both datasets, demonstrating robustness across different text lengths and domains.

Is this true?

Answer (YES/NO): YES